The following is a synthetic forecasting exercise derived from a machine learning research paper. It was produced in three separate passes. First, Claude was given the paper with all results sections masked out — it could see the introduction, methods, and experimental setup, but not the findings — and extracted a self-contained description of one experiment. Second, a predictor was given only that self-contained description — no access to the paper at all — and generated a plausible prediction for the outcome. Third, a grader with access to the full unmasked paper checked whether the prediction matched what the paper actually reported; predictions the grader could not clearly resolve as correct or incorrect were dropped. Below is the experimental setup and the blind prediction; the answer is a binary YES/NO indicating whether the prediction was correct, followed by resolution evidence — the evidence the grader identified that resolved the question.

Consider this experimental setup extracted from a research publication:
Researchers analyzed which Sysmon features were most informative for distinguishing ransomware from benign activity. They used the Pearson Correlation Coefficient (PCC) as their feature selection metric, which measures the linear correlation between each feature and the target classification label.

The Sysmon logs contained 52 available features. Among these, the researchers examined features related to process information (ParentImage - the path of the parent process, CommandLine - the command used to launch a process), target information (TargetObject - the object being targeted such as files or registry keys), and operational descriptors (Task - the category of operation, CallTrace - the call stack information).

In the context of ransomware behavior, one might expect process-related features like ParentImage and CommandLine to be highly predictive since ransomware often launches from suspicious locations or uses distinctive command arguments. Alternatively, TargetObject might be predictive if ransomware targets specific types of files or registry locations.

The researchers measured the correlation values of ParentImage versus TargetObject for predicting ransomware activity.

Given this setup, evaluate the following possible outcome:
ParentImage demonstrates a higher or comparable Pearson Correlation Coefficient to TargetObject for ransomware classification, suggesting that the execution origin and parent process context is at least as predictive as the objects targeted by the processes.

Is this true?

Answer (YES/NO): NO